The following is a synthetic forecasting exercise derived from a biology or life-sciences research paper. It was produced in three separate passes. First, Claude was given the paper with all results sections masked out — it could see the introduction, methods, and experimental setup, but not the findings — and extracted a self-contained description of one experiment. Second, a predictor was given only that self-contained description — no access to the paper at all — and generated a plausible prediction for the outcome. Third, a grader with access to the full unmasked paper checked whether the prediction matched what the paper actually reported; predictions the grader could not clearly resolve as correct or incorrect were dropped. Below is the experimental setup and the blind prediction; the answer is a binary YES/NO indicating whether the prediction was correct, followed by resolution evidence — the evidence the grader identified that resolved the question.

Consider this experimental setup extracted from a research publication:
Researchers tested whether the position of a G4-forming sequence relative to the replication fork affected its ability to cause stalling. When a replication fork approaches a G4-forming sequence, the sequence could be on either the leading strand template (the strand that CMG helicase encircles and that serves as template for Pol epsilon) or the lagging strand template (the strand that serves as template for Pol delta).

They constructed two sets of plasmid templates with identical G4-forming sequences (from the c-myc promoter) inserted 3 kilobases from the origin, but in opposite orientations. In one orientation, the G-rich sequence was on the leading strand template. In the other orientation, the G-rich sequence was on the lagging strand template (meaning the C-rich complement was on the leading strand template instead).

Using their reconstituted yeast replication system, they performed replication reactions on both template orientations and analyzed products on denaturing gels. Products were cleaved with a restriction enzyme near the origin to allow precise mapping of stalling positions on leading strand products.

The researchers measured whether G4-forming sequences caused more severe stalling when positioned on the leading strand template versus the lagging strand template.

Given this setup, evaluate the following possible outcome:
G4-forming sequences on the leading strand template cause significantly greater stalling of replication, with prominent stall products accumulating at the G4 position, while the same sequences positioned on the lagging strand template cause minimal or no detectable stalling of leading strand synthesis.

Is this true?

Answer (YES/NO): YES